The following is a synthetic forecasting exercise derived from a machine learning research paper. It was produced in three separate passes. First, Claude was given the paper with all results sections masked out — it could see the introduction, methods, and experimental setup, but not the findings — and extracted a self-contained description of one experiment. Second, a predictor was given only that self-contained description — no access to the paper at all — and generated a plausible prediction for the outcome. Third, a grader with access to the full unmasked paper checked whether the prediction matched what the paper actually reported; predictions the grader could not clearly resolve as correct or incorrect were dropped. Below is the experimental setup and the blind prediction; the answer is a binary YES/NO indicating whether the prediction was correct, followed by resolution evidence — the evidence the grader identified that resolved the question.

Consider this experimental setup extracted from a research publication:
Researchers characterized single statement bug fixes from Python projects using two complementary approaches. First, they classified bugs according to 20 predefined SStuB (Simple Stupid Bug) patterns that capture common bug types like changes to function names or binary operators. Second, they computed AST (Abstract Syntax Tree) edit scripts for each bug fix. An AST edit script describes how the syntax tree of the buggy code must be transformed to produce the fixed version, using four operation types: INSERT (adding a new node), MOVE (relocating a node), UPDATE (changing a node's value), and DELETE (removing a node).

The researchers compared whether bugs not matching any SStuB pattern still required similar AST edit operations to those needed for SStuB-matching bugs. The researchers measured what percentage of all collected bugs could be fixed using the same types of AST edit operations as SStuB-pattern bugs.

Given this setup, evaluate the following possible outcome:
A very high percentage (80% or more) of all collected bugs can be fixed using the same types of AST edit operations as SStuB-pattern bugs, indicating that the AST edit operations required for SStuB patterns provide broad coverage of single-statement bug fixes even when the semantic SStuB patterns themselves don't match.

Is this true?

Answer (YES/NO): NO